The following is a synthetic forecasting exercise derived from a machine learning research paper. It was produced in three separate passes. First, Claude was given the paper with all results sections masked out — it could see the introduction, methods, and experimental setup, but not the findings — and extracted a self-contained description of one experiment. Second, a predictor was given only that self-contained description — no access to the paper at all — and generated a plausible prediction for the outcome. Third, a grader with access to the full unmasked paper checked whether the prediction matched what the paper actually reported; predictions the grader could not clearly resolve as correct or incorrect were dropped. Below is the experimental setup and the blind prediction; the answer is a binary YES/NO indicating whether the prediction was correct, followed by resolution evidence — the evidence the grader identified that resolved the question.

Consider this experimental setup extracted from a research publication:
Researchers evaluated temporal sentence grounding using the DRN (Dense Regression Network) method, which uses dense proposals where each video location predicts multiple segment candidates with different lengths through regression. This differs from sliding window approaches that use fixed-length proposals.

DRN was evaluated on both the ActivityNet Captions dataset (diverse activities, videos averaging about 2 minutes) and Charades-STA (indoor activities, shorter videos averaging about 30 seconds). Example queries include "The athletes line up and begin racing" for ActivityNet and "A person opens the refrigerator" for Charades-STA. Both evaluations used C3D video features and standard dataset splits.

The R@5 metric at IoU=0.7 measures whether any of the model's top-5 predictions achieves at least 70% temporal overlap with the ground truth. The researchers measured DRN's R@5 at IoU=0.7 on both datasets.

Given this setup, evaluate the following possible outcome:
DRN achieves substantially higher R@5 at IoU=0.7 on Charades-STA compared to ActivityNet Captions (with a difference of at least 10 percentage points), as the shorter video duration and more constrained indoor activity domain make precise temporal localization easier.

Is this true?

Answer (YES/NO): NO